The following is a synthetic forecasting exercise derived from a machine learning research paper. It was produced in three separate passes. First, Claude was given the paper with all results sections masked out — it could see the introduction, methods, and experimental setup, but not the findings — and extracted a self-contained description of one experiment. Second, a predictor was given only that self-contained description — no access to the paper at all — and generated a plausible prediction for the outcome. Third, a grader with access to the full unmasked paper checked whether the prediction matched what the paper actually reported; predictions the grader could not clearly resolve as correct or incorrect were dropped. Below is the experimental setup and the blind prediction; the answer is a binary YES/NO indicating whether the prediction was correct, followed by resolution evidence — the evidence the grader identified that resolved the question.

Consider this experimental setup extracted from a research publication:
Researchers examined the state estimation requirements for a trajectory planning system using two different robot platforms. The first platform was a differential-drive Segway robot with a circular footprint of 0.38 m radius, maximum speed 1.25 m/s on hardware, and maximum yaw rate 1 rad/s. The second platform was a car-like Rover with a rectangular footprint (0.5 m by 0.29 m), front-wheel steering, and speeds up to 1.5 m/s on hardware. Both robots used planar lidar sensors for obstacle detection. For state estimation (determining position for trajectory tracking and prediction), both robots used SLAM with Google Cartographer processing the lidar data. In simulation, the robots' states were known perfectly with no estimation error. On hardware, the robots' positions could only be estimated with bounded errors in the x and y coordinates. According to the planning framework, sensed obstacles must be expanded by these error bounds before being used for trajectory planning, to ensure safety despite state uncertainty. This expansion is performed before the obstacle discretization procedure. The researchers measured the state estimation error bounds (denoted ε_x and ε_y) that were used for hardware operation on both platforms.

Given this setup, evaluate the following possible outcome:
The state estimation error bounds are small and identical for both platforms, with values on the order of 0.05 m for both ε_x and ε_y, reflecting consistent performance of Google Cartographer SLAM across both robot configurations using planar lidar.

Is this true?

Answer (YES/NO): NO